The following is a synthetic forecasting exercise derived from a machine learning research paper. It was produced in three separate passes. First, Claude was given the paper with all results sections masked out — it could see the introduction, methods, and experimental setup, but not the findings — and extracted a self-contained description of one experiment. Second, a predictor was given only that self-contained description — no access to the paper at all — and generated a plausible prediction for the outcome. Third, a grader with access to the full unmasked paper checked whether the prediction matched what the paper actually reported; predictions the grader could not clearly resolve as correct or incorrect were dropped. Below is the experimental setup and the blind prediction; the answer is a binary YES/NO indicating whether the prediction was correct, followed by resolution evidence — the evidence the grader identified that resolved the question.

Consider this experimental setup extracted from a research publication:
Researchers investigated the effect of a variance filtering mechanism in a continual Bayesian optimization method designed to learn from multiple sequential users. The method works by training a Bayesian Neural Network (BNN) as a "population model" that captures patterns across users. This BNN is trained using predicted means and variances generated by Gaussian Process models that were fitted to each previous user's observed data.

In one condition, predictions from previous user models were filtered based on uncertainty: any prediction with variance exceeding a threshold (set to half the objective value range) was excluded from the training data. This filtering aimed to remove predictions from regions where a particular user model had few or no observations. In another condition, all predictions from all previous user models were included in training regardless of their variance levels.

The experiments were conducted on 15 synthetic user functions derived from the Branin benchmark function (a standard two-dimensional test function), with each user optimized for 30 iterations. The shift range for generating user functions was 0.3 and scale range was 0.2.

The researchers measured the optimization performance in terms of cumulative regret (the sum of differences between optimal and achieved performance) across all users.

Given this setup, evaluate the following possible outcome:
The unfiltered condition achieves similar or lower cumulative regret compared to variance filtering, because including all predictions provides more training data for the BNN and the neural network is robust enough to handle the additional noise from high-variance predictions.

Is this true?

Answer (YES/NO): NO